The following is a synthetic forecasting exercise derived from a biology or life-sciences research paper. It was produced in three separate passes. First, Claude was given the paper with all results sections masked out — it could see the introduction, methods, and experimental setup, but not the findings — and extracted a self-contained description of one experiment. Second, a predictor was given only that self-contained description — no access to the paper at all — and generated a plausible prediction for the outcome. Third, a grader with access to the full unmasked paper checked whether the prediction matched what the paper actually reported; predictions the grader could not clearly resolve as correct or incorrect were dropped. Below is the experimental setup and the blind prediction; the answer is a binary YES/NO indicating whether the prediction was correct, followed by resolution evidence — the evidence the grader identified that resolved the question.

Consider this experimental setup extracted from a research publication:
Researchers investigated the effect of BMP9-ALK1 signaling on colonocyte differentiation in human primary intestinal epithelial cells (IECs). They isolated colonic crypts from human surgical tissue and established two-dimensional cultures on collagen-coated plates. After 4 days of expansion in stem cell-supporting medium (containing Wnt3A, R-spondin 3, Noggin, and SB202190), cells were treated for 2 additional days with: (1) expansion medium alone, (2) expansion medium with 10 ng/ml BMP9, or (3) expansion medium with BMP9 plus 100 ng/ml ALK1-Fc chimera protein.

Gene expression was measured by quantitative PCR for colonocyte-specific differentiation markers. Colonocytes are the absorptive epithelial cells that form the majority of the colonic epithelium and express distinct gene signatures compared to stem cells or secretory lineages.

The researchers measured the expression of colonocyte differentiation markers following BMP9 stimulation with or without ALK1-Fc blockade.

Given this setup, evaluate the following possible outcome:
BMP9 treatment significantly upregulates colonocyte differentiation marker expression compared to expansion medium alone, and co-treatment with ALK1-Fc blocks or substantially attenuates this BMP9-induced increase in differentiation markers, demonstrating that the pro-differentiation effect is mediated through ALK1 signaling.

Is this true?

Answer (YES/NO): YES